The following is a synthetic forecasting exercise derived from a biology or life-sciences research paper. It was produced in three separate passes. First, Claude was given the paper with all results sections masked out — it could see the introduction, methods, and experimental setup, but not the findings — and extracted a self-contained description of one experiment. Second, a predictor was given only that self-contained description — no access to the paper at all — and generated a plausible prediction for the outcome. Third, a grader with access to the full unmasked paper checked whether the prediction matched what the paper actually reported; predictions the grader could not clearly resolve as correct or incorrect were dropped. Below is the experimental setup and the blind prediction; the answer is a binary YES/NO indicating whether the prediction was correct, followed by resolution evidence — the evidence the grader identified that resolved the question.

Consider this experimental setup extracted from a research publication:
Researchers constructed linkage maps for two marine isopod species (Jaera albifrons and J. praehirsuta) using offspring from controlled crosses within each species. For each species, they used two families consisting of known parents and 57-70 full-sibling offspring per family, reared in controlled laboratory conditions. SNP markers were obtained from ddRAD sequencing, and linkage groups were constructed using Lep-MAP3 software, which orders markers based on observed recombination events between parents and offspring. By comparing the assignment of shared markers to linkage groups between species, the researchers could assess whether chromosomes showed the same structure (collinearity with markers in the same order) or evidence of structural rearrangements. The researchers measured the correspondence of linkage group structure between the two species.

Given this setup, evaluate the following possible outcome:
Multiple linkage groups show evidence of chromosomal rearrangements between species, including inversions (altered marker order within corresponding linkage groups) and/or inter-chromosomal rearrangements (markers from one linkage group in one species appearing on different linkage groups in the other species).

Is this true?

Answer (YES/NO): YES